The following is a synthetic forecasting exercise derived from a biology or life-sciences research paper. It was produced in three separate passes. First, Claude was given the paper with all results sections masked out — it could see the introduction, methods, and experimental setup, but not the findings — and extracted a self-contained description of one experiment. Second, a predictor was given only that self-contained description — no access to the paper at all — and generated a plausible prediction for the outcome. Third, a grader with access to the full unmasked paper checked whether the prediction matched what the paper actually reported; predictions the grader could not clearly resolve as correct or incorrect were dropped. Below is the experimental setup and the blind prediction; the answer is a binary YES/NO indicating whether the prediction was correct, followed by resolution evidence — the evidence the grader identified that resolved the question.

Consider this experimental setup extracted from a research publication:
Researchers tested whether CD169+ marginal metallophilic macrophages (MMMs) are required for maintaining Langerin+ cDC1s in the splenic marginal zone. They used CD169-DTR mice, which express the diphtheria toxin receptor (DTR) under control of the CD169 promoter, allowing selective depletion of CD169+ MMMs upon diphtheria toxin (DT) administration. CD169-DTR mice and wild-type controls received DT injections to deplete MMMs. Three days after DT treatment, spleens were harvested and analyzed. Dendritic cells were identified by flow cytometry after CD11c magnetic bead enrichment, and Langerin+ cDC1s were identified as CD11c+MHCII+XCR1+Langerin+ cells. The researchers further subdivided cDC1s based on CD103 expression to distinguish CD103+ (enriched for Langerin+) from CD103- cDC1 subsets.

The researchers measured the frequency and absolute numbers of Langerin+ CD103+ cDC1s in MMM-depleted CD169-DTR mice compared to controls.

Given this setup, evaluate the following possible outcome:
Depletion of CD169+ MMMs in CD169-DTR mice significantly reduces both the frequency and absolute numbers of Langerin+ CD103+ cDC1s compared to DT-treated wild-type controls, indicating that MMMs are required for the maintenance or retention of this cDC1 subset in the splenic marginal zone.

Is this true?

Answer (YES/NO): YES